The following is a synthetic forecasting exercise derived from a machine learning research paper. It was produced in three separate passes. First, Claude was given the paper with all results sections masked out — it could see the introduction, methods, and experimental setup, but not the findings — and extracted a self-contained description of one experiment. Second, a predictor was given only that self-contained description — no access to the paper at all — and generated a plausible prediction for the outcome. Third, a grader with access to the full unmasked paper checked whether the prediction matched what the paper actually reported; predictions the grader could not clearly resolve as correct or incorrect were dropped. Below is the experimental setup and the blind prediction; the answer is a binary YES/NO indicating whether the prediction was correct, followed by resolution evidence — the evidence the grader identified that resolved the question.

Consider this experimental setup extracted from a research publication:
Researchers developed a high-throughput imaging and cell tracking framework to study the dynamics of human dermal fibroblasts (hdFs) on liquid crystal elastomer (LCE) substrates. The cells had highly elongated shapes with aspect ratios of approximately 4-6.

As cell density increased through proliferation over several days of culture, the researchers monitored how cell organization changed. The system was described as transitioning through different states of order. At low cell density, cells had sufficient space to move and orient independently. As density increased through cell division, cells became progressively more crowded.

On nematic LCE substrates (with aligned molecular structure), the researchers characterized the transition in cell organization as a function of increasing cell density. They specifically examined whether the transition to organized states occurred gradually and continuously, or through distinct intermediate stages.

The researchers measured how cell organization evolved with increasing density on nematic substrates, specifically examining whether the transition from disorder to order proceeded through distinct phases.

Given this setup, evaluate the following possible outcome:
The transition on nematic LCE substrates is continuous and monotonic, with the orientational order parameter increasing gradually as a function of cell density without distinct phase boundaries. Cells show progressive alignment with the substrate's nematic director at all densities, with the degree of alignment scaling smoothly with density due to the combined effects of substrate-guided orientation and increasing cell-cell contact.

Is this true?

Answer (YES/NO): NO